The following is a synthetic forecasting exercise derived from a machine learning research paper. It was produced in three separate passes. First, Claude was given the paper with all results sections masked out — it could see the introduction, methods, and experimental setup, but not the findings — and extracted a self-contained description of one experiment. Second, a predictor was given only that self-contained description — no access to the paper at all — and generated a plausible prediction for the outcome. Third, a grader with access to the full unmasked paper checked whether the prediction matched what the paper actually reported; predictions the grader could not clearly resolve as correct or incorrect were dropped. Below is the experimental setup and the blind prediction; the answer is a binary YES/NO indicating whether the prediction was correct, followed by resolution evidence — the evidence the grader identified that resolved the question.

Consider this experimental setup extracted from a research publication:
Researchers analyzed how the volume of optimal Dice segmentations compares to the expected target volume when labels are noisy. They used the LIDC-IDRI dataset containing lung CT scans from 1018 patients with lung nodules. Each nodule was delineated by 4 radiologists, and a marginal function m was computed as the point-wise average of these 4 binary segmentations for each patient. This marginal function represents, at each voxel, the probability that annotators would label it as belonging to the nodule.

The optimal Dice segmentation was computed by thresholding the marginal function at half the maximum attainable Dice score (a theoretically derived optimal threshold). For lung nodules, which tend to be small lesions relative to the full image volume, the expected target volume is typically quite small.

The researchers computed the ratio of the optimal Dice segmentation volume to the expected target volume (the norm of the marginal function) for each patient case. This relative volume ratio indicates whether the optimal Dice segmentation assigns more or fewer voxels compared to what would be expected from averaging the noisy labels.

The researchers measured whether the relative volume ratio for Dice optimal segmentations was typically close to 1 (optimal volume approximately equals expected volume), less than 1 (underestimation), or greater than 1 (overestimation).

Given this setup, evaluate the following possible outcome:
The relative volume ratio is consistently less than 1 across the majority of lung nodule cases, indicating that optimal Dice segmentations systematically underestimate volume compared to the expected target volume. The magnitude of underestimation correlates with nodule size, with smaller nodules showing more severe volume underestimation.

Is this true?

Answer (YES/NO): NO